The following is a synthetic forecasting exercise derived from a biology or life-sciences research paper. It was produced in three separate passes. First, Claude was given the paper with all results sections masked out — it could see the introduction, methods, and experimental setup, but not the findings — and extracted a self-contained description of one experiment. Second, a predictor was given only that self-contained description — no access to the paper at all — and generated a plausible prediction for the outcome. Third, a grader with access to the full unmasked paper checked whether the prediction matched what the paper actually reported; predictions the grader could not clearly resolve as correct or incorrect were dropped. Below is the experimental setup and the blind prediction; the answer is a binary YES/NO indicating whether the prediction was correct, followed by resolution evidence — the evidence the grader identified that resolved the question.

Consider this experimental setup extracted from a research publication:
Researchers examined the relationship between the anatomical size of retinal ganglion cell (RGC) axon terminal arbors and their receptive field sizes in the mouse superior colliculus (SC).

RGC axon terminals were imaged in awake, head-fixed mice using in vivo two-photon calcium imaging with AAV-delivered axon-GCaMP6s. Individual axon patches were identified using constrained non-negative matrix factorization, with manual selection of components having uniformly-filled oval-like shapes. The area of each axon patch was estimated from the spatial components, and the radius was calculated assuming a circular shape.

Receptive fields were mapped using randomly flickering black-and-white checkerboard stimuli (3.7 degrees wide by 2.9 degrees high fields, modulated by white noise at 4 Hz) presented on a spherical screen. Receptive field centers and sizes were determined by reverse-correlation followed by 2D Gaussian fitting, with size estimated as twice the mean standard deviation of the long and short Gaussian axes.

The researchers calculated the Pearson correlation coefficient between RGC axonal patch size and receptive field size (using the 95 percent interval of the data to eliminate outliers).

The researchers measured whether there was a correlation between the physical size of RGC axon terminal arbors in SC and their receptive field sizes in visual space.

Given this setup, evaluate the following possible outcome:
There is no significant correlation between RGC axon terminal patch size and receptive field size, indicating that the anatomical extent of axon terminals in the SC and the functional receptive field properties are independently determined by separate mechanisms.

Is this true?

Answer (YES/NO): NO